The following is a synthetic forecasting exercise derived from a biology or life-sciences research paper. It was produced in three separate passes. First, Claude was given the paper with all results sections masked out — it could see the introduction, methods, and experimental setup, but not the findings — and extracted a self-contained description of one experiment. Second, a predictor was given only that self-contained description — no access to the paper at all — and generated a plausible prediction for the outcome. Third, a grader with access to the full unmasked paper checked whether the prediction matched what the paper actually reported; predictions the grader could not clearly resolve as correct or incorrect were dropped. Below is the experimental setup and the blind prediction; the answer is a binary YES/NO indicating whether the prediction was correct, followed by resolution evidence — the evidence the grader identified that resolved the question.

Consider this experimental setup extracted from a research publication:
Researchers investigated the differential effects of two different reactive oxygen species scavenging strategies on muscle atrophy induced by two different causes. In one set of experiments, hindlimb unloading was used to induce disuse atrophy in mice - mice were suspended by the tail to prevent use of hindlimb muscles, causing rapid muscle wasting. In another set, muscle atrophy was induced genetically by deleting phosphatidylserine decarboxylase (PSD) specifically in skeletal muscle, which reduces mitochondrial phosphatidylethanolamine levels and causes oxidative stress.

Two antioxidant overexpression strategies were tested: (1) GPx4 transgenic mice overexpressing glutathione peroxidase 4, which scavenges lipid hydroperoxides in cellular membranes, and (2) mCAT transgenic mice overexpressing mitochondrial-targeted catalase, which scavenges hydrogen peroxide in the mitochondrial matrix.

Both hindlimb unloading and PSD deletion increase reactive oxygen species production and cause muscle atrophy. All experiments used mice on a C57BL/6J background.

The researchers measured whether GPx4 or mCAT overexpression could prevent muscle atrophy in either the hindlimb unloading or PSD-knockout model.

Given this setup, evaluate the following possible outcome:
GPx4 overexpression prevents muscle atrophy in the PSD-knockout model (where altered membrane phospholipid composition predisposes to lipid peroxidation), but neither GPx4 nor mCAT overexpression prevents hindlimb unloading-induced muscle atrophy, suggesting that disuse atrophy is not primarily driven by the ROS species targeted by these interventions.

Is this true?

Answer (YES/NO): NO